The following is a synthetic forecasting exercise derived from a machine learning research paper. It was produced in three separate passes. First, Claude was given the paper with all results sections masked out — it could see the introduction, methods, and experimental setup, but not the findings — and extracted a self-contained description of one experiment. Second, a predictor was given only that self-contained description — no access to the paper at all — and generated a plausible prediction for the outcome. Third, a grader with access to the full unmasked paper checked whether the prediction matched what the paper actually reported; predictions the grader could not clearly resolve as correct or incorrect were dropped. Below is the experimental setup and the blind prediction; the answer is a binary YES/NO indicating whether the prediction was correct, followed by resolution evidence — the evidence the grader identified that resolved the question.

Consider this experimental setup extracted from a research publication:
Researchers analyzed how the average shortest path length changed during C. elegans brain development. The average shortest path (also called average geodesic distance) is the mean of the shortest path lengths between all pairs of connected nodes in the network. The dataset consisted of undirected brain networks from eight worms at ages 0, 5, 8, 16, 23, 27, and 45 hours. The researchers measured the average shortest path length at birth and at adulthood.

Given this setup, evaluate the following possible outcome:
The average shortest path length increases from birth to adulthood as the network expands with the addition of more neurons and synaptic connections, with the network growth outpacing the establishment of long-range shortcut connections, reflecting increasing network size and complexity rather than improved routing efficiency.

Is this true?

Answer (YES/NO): NO